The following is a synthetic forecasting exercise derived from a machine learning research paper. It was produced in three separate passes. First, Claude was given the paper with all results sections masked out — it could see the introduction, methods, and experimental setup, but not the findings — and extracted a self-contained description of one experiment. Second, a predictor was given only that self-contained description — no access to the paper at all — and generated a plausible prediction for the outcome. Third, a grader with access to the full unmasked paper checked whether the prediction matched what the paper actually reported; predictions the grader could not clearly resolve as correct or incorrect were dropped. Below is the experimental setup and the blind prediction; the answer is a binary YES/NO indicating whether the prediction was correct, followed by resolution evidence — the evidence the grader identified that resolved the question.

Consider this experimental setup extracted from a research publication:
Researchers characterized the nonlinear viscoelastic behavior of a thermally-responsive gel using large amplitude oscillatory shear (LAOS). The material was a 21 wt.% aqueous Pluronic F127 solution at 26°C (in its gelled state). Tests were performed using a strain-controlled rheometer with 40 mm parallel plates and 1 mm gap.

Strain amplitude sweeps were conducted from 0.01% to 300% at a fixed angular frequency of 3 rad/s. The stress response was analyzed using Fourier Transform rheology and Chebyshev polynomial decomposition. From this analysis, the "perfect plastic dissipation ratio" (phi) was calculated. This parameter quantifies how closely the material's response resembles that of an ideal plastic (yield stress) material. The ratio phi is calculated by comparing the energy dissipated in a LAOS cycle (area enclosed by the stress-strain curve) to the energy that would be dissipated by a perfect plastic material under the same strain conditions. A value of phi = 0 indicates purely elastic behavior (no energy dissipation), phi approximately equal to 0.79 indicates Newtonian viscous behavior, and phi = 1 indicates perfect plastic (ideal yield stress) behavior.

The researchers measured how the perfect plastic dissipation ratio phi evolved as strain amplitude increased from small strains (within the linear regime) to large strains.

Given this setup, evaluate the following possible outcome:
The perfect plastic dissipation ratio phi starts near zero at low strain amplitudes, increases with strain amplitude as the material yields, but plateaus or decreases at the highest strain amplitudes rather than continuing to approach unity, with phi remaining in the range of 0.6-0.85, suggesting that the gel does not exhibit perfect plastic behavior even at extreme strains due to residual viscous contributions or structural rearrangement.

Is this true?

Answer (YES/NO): NO